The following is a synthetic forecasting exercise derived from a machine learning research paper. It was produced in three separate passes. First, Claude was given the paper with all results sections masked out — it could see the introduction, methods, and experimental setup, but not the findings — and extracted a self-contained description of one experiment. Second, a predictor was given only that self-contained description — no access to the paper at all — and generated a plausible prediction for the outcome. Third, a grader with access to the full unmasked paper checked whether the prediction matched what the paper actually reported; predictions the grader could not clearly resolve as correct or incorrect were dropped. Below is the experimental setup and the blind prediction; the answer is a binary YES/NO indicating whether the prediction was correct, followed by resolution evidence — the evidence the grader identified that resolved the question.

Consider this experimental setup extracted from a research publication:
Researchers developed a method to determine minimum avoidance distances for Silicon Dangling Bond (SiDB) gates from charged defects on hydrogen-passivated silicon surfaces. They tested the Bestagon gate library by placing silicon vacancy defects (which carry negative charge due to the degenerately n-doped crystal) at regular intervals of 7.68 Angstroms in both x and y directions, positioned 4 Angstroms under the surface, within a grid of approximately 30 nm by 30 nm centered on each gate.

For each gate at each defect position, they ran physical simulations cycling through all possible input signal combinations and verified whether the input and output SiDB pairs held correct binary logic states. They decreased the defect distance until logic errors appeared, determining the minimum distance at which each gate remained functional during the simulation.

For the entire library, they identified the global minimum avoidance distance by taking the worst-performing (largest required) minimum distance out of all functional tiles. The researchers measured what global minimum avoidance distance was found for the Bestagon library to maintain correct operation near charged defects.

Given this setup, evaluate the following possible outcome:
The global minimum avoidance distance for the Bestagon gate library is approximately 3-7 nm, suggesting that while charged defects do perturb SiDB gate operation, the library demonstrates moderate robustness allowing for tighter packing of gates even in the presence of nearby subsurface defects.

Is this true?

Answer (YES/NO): NO